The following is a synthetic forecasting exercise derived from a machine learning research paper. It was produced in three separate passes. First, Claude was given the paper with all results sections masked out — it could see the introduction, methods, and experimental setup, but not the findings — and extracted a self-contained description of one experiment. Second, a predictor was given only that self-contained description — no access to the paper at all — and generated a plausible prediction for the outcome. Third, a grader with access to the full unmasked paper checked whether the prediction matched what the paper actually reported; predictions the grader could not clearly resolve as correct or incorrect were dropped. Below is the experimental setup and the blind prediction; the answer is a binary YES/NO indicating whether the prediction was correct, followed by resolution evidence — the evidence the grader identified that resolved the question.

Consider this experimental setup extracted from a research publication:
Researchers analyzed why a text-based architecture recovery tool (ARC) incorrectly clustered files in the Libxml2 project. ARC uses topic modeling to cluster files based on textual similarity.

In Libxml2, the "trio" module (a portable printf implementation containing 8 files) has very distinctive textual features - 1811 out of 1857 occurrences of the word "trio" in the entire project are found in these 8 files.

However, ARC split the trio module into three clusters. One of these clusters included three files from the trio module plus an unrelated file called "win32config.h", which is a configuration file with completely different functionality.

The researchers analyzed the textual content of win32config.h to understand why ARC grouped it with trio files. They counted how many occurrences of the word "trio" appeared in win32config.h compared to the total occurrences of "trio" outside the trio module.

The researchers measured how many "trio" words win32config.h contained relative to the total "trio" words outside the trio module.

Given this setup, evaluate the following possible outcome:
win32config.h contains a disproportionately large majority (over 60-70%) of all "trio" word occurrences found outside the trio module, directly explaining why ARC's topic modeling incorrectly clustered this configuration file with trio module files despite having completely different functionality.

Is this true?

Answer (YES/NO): NO